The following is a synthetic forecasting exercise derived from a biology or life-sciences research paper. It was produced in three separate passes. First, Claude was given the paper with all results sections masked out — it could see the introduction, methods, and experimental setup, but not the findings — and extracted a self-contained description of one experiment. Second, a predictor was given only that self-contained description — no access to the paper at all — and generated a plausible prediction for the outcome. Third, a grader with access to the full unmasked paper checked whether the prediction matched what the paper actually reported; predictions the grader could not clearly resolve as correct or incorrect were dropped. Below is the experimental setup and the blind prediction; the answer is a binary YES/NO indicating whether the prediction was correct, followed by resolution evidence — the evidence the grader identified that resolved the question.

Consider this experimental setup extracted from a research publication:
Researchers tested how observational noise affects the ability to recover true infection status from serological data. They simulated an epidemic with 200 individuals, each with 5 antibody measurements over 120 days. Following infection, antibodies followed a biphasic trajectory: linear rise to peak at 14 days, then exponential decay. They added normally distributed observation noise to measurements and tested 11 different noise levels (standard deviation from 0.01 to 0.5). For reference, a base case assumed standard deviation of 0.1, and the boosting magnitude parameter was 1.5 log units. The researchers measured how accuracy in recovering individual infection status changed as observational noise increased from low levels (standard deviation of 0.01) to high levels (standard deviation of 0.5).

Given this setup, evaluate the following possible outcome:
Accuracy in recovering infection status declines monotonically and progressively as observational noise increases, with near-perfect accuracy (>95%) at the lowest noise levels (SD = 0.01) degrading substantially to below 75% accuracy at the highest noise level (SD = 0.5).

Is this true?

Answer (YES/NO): NO